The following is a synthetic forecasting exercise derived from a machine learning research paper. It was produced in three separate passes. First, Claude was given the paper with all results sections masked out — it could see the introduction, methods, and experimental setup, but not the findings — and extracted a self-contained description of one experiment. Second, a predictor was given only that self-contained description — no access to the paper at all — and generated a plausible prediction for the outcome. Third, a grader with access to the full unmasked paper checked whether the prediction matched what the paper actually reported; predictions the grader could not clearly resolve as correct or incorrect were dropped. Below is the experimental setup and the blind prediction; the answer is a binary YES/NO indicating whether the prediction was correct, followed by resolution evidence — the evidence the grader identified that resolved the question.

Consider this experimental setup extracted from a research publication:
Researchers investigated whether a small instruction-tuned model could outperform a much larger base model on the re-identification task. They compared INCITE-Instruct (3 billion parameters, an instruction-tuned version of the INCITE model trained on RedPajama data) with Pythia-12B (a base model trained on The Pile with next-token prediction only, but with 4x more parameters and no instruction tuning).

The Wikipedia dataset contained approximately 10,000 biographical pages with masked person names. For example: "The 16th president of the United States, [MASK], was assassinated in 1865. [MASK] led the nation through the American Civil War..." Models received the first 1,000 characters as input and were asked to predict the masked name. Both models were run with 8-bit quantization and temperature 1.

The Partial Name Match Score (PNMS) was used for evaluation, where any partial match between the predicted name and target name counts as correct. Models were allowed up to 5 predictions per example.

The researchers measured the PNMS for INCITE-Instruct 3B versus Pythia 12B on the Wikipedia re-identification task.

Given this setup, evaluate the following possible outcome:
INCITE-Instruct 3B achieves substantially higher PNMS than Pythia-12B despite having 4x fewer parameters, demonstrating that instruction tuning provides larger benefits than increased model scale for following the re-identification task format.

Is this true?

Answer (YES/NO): YES